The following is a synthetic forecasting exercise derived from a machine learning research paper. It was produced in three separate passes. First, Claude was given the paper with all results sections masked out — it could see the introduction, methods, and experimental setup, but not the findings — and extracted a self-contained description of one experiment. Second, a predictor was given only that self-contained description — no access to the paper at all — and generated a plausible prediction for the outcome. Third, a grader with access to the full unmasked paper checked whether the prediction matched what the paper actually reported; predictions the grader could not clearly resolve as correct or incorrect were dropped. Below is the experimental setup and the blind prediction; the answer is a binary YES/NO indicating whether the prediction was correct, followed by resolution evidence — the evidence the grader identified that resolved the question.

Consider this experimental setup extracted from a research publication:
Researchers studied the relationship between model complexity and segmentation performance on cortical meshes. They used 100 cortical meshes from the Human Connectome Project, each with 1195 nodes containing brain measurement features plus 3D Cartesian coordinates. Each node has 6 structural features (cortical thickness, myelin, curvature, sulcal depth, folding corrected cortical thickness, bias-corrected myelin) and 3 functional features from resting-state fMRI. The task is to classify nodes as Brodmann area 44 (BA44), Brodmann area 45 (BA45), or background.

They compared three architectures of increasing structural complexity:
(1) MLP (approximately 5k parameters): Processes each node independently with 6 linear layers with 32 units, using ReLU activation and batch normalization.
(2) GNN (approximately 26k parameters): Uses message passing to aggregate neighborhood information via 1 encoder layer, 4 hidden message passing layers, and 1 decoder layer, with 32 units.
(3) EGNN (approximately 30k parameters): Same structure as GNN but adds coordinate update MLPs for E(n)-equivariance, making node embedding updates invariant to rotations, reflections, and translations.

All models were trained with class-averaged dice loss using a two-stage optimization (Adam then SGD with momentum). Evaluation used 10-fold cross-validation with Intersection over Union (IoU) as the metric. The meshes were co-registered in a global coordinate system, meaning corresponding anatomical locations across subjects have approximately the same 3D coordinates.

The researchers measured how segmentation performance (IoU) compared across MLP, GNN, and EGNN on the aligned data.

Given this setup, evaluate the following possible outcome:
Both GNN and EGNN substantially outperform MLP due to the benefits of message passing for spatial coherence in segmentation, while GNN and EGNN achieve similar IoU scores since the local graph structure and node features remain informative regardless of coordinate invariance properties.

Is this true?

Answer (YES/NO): NO